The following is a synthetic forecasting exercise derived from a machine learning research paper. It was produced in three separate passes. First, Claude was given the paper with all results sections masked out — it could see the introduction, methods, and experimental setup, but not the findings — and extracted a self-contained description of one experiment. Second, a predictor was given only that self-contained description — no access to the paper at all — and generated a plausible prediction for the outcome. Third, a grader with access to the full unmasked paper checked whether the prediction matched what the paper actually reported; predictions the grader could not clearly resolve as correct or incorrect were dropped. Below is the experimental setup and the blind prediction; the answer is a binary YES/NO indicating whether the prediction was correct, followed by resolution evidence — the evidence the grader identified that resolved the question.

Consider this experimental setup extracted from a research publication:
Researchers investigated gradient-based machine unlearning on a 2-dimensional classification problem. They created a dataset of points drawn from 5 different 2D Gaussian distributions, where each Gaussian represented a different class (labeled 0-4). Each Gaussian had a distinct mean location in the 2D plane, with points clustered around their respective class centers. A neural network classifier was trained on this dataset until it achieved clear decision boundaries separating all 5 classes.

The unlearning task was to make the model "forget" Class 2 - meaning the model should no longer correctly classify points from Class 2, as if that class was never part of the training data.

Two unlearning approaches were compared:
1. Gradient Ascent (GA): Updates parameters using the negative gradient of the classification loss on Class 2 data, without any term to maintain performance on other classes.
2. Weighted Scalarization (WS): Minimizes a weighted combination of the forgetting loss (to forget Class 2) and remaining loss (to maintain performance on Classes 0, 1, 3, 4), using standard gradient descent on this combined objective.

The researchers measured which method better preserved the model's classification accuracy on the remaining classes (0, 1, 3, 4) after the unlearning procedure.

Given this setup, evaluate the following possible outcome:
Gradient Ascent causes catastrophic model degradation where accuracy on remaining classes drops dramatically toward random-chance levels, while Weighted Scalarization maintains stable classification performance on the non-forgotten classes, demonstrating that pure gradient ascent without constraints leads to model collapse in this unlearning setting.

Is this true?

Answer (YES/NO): NO